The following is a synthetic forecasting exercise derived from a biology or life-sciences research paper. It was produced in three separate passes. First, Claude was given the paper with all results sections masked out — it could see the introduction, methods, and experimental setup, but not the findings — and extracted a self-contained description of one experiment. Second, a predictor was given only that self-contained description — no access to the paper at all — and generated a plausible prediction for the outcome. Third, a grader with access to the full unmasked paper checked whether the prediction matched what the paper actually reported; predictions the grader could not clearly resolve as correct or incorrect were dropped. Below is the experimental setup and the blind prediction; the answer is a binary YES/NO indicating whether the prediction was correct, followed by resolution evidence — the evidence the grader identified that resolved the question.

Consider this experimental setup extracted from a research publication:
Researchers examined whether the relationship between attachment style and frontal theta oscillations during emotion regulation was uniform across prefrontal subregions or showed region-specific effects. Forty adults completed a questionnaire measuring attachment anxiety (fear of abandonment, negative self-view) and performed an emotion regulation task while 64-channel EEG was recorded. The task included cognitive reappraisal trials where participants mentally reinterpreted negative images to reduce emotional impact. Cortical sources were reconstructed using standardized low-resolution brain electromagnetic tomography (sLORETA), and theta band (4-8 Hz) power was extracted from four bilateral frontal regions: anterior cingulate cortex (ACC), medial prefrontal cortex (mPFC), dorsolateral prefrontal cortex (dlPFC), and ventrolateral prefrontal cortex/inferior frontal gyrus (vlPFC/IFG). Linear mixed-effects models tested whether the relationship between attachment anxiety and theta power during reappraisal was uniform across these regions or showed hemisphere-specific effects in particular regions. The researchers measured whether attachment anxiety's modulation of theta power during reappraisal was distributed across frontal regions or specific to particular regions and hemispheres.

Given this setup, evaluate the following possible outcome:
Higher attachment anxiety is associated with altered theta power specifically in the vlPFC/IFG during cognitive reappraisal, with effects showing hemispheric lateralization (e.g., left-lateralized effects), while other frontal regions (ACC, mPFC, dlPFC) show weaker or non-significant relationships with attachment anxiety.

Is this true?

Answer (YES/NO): NO